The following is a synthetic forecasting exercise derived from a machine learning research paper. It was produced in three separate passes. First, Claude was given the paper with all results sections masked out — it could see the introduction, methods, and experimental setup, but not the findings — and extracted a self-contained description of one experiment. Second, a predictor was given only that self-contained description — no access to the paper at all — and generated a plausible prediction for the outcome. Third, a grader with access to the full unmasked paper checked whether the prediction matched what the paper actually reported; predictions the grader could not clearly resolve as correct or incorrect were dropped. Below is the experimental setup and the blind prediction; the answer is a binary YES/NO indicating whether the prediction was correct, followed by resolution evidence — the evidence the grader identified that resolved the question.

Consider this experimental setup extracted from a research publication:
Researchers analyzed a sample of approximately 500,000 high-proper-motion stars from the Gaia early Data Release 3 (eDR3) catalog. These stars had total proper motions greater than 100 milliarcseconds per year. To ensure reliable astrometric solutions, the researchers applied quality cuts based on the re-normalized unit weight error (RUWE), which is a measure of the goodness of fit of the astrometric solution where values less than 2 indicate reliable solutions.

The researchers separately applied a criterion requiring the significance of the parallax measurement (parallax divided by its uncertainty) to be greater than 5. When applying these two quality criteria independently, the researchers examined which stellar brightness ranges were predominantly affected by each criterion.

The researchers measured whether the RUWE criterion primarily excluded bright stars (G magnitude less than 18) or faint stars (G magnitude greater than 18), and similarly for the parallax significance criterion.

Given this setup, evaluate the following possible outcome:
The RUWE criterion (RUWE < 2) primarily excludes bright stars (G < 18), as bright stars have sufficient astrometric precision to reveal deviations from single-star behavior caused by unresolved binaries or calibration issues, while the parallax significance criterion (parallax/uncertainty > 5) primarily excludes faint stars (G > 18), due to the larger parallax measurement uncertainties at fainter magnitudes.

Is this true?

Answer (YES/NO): YES